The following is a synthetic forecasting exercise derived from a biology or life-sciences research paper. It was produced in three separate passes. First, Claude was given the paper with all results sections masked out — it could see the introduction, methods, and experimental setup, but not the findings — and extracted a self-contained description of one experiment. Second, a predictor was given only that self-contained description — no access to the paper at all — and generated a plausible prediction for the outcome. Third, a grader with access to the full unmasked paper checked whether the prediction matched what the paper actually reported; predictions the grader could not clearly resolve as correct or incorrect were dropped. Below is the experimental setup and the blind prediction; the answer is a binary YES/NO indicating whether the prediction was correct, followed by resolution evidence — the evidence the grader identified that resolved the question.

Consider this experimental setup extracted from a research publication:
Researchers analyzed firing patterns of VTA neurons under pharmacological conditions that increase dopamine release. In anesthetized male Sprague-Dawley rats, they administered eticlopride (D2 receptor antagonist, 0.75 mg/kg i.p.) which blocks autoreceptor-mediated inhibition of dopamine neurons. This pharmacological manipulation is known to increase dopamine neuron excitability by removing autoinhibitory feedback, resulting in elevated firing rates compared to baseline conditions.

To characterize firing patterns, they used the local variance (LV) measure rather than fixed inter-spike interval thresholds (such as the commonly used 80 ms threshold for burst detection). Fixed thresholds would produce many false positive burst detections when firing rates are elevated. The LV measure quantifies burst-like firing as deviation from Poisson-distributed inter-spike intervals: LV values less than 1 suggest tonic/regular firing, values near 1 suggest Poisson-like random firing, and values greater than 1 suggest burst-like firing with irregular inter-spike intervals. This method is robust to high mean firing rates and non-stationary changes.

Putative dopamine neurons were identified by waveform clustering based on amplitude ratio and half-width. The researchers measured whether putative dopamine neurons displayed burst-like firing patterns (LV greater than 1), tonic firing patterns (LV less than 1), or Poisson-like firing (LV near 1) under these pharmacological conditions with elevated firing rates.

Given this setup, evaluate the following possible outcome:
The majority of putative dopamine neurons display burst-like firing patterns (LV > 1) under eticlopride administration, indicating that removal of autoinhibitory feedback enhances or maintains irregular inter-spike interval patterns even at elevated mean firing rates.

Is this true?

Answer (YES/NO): NO